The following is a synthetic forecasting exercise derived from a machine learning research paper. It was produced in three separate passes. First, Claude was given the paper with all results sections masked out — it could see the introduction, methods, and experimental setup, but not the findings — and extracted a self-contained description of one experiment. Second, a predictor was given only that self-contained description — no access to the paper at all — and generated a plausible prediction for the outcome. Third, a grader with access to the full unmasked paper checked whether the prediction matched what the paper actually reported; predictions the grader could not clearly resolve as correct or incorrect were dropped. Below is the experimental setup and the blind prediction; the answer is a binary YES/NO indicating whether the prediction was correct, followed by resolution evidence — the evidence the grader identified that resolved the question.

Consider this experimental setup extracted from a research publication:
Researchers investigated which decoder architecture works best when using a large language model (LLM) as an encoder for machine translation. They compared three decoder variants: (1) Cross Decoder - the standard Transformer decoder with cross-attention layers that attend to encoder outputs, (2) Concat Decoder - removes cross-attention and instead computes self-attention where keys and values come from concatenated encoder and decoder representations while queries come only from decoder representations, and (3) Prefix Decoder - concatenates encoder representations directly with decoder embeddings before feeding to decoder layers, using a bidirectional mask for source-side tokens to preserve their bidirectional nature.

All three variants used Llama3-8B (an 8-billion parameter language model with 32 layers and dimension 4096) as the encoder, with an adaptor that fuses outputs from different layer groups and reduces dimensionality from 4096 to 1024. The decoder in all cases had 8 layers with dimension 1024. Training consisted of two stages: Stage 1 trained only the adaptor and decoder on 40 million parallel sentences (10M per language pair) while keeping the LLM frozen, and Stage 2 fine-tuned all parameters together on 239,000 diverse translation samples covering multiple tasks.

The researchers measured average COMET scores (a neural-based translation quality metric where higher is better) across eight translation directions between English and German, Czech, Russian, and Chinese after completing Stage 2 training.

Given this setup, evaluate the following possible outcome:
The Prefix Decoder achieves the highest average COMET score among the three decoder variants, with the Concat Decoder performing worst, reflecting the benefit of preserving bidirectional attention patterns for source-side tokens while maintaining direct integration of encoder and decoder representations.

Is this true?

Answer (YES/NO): NO